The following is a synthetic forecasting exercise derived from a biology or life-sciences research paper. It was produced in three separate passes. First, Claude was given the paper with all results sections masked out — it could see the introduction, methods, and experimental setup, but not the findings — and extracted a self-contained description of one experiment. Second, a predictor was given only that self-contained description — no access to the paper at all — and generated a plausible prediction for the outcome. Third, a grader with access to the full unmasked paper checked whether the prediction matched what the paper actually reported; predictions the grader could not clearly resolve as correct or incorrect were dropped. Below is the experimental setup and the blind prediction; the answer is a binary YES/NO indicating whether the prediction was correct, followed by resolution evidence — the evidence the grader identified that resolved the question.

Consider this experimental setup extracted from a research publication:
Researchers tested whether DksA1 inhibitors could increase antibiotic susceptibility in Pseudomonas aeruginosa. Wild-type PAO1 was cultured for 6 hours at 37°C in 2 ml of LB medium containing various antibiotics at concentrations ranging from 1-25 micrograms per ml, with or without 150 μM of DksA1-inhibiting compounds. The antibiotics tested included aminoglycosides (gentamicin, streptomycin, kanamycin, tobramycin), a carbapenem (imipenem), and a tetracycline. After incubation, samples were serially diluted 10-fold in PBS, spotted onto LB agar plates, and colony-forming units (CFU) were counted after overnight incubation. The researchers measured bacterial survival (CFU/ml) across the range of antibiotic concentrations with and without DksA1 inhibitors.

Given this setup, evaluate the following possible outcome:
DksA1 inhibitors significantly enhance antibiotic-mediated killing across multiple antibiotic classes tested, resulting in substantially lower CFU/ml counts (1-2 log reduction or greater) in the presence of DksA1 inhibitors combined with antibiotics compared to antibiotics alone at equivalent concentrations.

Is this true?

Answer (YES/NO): NO